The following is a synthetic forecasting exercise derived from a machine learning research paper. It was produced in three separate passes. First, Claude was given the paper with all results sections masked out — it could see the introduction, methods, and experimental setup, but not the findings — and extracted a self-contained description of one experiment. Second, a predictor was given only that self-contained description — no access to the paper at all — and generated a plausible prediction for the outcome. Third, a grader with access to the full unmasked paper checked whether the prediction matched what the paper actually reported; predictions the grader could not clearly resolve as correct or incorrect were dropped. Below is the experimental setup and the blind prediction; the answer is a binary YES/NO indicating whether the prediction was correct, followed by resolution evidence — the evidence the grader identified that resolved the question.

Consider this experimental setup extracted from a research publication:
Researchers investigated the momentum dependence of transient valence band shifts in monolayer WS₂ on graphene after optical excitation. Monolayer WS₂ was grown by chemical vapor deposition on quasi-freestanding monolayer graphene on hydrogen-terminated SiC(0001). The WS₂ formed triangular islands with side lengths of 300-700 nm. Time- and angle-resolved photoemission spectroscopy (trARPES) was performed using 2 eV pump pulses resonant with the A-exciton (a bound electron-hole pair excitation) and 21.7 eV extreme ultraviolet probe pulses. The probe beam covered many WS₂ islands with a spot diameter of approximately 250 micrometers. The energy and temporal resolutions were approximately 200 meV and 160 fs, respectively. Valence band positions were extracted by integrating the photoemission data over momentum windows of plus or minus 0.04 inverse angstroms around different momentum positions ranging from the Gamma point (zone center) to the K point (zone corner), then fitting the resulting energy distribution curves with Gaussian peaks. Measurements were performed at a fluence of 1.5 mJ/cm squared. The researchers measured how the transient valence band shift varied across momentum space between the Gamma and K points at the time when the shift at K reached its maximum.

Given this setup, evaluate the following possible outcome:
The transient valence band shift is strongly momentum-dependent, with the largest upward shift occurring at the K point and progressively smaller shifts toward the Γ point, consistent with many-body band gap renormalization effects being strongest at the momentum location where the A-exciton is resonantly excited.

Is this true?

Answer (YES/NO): NO